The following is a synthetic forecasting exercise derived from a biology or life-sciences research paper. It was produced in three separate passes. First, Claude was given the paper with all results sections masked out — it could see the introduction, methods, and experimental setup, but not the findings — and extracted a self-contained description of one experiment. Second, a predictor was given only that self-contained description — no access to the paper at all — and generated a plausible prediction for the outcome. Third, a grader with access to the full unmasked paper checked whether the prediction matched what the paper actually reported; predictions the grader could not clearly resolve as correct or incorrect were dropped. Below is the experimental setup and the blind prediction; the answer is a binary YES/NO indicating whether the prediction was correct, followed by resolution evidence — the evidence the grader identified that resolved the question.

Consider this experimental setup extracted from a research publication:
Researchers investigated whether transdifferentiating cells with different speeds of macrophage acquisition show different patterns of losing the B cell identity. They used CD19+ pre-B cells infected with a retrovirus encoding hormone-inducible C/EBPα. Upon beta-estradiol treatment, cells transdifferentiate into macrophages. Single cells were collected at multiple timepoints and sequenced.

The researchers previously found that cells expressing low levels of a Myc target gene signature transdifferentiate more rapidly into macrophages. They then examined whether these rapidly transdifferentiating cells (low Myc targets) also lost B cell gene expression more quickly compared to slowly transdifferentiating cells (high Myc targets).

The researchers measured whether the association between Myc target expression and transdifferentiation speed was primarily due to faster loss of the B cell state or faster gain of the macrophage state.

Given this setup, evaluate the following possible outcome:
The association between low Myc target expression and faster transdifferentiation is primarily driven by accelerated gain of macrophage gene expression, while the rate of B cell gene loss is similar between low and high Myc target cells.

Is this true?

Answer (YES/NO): YES